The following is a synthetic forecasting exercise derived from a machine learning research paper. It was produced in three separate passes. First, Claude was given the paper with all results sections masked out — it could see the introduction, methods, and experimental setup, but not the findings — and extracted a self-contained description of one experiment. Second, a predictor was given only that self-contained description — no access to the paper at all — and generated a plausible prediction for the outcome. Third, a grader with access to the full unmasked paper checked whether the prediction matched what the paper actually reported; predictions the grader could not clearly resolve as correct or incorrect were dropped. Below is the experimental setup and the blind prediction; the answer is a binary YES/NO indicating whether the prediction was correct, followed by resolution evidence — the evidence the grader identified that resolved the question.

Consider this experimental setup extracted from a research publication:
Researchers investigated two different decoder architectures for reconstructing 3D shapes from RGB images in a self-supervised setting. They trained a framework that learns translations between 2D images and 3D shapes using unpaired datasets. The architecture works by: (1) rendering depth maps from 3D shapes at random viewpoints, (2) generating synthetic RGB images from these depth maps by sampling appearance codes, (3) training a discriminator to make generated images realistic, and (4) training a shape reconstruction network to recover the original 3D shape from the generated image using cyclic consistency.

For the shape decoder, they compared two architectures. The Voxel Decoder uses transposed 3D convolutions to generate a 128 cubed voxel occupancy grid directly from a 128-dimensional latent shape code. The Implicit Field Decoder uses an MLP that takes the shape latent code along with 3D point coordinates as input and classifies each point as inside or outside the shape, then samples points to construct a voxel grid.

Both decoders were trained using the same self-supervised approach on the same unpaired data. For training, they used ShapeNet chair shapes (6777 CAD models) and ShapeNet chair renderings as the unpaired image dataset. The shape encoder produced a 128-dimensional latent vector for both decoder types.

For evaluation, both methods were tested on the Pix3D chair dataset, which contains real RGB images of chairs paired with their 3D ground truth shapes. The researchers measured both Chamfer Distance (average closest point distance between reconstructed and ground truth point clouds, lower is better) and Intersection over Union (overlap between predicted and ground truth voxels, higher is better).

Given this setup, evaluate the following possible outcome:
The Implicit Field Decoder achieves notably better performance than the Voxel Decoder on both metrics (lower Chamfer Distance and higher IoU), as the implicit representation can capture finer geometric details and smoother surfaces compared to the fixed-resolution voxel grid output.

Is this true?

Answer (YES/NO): NO